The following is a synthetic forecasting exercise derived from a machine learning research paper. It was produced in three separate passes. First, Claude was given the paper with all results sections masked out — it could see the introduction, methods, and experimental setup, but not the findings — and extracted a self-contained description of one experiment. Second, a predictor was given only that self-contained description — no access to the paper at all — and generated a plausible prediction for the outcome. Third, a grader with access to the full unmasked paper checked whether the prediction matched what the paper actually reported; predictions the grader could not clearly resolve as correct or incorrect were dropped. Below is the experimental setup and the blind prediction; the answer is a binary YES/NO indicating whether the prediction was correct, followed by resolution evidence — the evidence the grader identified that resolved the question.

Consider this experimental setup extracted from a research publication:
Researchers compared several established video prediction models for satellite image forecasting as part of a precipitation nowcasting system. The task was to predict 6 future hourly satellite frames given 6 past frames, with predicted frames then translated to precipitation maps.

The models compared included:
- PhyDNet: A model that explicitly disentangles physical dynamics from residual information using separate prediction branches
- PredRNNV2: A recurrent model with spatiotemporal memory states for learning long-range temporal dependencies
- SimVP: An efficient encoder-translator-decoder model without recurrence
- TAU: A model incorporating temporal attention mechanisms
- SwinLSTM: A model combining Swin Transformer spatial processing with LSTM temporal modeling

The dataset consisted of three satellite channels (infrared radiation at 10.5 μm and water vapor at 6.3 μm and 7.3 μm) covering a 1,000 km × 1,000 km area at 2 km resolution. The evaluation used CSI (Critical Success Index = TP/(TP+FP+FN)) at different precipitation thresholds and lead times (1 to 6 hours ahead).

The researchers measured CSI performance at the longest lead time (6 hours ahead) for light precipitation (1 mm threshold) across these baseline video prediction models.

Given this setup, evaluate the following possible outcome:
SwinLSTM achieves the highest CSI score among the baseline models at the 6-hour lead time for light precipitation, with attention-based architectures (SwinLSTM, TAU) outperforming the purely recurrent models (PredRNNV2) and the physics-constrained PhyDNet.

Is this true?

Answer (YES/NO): NO